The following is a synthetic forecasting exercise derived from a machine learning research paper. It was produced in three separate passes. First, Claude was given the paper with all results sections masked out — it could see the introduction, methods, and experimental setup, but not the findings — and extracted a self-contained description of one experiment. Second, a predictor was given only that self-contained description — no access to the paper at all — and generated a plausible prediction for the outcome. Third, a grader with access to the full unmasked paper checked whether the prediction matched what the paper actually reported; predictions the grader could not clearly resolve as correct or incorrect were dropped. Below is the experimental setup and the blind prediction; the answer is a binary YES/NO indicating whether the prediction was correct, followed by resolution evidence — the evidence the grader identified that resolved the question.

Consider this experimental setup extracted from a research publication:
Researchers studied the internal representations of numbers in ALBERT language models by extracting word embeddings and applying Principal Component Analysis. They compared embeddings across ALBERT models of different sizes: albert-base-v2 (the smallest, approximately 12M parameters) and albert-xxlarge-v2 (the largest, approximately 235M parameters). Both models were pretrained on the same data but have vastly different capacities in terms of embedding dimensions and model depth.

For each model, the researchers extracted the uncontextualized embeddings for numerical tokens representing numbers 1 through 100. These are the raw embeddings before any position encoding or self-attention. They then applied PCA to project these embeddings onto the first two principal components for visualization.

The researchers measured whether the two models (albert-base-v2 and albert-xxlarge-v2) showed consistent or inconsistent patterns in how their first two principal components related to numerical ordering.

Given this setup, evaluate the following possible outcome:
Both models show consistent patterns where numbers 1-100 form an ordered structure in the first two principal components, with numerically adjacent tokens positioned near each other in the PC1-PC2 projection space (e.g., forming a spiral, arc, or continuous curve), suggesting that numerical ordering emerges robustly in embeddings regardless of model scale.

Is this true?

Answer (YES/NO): YES